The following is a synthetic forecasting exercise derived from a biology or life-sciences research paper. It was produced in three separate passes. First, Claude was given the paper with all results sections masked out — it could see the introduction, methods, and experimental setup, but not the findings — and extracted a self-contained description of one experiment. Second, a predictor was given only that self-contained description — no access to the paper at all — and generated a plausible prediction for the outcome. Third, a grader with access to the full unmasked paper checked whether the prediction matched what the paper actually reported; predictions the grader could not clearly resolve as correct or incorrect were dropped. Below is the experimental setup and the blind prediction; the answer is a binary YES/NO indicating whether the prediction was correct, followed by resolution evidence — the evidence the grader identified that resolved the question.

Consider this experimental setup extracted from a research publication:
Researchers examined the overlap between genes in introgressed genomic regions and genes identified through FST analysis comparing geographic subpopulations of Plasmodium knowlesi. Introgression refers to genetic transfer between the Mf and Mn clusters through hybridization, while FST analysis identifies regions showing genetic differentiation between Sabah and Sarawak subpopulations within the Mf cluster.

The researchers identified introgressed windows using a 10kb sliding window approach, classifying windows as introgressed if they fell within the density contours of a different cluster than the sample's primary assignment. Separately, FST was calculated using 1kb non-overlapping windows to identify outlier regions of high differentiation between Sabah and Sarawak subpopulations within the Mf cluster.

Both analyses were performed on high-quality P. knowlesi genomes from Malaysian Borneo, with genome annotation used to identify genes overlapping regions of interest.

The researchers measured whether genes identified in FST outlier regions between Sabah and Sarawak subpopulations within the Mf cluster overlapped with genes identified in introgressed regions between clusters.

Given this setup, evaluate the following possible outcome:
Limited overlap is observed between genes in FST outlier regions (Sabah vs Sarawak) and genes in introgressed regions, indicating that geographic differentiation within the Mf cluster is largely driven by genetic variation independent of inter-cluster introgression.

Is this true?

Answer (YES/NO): NO